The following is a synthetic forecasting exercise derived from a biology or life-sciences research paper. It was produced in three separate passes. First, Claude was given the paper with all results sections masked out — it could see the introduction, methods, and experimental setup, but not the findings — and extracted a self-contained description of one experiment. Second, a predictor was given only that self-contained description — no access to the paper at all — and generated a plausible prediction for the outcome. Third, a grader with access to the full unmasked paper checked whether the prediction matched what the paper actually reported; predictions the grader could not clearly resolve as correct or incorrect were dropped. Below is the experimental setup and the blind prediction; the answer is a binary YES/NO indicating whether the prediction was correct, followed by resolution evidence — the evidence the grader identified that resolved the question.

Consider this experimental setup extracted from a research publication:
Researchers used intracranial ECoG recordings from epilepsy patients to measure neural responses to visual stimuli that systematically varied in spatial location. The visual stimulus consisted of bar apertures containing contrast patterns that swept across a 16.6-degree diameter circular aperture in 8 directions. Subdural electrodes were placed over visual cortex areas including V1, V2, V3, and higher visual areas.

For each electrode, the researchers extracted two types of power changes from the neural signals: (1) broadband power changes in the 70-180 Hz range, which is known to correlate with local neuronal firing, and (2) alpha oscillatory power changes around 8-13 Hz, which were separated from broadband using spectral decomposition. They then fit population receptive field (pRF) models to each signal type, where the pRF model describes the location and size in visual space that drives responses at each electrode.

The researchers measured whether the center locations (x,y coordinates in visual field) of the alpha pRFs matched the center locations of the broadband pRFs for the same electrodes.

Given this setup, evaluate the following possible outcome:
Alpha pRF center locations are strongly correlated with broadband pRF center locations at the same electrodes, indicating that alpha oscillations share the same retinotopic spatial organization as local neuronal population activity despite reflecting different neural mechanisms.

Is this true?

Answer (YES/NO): YES